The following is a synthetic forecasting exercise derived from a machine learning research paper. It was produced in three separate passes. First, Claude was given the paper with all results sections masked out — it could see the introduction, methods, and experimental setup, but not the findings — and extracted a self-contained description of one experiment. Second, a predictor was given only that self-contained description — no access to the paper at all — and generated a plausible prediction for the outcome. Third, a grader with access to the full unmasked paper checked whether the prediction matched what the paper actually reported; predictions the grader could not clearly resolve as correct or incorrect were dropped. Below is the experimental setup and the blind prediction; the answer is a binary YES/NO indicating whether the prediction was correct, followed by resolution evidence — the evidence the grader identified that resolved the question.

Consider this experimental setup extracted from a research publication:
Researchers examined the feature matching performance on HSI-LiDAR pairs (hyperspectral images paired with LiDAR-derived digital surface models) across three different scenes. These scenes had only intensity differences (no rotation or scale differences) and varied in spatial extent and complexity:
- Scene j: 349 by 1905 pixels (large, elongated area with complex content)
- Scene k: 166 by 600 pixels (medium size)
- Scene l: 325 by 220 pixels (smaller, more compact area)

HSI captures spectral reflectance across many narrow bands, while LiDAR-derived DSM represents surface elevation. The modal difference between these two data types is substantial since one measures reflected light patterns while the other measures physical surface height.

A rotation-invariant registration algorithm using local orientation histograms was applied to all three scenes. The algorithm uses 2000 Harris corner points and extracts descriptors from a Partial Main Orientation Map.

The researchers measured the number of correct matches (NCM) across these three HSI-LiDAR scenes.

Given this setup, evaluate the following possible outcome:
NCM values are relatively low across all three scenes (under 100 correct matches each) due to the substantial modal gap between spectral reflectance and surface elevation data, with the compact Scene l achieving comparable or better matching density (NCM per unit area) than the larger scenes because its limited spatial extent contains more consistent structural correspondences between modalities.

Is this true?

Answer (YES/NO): NO